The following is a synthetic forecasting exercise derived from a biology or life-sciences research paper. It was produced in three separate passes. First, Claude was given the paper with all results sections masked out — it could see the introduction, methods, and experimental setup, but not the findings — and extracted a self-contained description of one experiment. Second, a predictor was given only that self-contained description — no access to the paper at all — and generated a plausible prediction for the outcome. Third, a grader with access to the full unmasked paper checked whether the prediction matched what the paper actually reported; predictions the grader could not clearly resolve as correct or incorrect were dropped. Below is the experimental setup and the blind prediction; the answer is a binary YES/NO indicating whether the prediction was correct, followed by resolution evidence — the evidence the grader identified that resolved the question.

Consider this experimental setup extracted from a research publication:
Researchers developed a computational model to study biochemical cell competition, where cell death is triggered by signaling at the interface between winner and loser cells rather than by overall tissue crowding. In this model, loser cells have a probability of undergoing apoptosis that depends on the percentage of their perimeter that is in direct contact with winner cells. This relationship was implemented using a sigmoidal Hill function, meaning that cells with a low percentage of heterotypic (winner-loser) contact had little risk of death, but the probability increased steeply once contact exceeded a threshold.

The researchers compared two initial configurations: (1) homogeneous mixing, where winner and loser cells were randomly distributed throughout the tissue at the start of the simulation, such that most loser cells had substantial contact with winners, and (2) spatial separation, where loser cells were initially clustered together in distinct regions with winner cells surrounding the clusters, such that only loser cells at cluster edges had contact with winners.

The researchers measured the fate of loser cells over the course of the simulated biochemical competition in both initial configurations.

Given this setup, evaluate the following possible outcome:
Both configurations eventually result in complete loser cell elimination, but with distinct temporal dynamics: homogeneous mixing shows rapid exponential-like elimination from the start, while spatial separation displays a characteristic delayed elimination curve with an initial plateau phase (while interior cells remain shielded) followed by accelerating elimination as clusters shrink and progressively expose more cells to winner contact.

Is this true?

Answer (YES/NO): NO